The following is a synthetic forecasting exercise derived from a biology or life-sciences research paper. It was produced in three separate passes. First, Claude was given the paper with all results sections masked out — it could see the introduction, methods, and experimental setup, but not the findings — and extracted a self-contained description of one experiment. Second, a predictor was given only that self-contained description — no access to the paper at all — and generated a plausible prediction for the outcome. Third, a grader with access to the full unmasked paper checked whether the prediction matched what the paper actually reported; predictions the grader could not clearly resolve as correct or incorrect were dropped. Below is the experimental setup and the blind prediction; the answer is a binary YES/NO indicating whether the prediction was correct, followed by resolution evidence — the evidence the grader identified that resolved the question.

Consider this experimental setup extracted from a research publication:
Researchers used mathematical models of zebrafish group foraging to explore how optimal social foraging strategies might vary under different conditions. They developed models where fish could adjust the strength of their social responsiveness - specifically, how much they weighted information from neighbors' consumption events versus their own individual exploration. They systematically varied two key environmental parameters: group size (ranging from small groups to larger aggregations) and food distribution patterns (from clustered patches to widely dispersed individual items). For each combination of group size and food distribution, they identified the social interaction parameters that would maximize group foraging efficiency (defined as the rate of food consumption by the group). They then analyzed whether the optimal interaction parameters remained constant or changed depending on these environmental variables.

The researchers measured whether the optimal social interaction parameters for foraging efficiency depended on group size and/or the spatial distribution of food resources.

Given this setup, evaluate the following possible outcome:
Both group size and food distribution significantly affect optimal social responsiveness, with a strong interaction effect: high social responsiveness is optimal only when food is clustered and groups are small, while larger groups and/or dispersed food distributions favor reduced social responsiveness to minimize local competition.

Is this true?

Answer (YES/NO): NO